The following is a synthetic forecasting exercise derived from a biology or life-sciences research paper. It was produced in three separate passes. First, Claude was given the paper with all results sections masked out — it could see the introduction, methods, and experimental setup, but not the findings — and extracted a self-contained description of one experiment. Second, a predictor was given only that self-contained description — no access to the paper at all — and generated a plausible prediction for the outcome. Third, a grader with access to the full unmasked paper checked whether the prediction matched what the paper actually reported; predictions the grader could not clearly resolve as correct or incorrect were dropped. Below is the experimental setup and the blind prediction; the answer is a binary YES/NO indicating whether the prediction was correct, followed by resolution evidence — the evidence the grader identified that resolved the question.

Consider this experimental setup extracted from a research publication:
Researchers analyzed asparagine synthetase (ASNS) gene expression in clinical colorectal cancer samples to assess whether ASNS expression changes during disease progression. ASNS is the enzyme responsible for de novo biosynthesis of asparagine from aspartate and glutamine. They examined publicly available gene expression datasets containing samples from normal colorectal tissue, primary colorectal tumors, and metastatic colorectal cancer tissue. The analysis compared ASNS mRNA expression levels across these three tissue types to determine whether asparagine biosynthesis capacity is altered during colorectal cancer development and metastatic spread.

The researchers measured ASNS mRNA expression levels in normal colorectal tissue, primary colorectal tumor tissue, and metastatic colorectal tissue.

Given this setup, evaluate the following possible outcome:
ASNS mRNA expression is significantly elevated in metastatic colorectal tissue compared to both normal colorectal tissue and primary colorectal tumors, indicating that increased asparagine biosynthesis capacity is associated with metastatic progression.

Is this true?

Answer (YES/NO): NO